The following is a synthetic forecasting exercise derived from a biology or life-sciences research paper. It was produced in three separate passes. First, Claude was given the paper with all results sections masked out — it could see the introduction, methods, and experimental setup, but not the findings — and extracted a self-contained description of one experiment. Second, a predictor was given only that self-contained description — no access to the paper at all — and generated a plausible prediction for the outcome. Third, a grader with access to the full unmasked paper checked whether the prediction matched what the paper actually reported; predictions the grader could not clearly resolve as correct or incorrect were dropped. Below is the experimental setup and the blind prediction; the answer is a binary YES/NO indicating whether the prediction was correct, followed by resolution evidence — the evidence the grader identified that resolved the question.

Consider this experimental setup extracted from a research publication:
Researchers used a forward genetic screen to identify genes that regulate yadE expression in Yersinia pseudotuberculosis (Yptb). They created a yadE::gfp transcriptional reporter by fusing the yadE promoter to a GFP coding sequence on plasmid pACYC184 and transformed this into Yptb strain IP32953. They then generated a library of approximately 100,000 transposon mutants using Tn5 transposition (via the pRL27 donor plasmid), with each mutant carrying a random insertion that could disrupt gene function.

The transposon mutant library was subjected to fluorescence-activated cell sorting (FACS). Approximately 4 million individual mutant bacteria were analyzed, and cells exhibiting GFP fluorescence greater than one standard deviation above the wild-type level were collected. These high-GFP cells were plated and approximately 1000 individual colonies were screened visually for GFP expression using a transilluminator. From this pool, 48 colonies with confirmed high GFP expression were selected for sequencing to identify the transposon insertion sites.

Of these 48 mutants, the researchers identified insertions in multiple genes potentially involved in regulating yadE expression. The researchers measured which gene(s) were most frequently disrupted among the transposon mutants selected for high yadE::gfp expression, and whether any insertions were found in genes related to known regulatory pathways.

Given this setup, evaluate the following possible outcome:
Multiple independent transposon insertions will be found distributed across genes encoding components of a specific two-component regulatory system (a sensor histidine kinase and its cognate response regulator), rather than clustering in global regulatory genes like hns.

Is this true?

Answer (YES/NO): NO